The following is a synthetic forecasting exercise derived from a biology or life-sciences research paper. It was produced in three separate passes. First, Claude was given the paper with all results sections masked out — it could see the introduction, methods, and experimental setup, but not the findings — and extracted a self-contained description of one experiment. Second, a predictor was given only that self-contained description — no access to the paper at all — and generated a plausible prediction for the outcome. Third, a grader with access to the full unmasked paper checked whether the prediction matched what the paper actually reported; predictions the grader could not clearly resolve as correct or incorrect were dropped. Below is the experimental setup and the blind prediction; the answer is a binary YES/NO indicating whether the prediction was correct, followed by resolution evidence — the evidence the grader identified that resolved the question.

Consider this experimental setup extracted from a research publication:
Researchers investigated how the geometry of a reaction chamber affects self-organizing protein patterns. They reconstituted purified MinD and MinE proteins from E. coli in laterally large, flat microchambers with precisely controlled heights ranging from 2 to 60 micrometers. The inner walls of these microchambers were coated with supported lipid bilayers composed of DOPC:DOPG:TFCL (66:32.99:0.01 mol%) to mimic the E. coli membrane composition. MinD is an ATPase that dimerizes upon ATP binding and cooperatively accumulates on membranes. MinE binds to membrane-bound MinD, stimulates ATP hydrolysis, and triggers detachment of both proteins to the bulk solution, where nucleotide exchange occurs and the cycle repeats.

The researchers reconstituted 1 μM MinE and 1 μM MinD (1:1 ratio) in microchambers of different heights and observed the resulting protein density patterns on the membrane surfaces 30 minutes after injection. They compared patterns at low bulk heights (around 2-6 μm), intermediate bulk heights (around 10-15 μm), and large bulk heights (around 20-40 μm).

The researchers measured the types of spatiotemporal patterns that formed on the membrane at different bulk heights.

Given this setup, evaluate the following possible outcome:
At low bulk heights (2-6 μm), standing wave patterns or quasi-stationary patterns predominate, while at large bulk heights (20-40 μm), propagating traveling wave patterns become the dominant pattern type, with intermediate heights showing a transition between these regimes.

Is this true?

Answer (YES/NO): YES